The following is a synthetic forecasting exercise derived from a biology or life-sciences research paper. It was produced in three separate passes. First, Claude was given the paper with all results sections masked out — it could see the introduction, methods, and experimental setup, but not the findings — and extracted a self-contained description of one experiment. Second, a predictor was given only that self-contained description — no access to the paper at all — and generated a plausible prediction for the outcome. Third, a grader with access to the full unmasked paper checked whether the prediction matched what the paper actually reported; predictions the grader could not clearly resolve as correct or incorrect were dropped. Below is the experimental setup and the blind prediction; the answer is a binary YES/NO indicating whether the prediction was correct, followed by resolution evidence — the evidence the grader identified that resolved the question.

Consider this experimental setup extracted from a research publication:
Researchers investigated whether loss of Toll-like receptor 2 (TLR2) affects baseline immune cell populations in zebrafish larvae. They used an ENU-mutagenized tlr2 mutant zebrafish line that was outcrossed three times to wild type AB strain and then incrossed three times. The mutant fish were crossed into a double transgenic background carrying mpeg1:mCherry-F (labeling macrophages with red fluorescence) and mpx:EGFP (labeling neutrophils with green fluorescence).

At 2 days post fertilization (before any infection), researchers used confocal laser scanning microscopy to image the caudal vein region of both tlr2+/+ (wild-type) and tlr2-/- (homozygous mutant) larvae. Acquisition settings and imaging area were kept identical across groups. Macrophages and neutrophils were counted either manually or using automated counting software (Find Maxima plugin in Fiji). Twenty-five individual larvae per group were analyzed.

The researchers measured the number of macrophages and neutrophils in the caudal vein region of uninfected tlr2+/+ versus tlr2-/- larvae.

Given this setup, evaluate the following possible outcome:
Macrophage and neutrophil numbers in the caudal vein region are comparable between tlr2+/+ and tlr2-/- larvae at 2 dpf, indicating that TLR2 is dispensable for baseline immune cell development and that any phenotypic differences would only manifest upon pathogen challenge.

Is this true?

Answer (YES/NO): YES